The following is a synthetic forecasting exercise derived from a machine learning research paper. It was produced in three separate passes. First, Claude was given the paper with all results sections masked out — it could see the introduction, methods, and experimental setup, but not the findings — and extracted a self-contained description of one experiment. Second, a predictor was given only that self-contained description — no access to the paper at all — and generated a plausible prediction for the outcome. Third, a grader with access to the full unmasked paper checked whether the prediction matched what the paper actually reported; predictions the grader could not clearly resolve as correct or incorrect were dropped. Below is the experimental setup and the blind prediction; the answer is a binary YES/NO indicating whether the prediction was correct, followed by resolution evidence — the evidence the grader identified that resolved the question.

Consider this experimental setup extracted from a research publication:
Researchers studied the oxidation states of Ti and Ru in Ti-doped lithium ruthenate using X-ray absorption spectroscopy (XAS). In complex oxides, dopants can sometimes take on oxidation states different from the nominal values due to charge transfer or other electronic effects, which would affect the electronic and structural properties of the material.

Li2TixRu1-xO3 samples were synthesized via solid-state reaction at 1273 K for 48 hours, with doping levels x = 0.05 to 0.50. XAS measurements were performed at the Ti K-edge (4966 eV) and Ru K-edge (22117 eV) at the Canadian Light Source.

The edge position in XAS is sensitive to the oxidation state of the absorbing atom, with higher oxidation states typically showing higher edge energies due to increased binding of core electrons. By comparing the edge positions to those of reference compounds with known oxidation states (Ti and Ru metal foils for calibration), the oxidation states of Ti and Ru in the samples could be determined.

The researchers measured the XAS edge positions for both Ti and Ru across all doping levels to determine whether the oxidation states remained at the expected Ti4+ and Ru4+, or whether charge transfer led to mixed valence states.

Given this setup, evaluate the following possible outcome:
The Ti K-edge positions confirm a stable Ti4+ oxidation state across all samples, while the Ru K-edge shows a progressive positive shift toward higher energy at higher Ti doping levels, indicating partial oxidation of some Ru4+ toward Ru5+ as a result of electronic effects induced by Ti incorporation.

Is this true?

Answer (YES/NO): NO